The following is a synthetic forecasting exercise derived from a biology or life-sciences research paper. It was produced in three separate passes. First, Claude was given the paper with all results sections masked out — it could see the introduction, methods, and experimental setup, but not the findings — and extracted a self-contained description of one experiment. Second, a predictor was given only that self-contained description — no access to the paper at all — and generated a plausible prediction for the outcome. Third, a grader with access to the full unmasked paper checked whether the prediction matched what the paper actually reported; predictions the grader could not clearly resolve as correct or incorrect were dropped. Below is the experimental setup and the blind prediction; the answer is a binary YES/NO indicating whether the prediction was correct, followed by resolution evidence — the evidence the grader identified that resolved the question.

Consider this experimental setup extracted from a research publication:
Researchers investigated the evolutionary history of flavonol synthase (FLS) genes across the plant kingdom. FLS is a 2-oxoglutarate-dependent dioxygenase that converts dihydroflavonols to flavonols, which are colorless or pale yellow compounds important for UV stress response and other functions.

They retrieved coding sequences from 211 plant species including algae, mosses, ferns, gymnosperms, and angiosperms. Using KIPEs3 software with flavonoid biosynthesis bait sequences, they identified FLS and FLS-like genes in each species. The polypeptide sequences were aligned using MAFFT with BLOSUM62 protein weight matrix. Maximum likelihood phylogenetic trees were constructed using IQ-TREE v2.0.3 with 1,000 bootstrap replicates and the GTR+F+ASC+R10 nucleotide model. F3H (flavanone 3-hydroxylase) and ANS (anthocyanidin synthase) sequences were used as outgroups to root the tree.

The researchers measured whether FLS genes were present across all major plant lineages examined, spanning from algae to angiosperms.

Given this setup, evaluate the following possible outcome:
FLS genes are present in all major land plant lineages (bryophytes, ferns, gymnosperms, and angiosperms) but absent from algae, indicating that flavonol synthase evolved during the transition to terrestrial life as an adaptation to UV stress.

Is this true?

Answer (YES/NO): NO